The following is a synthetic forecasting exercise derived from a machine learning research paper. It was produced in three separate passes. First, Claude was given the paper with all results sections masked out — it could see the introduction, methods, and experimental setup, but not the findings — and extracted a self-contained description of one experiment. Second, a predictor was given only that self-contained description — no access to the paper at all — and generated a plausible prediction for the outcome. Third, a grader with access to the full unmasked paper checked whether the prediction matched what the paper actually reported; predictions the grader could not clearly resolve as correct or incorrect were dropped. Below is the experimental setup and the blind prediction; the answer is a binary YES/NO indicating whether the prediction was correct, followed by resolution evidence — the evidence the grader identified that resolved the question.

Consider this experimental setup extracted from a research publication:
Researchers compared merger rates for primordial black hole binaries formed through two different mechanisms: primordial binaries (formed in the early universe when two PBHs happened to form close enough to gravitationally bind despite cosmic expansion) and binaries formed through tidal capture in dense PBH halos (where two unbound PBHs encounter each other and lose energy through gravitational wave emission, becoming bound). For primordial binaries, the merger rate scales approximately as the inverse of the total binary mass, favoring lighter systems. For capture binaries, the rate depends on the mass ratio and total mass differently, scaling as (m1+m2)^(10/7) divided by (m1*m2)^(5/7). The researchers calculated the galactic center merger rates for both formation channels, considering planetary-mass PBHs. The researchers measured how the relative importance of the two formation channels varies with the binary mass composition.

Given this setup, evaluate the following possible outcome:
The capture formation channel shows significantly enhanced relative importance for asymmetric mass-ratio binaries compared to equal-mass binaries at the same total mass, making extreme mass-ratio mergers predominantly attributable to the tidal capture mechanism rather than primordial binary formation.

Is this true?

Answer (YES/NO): NO